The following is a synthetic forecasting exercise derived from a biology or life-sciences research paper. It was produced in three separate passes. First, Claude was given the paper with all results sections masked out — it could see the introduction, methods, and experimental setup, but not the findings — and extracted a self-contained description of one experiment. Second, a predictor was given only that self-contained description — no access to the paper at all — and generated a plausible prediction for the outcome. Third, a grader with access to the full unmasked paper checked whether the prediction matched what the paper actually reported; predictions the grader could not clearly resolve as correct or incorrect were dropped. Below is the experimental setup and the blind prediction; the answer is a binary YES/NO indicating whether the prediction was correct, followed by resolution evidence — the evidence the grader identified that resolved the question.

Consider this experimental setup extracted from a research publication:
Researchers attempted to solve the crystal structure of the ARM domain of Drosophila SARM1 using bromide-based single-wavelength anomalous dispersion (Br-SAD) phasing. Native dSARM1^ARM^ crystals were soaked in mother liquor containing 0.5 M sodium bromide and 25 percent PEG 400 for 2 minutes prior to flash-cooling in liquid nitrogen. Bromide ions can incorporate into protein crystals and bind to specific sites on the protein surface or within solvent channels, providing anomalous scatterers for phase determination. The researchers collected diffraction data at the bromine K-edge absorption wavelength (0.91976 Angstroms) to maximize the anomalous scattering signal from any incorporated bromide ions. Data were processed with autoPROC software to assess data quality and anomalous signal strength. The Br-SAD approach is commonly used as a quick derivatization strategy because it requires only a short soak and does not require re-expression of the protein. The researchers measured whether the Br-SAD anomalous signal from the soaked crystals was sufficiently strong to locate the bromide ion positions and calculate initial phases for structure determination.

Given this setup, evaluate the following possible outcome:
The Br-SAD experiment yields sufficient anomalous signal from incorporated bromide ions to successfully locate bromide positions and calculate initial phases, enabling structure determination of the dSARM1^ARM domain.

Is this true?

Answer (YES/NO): NO